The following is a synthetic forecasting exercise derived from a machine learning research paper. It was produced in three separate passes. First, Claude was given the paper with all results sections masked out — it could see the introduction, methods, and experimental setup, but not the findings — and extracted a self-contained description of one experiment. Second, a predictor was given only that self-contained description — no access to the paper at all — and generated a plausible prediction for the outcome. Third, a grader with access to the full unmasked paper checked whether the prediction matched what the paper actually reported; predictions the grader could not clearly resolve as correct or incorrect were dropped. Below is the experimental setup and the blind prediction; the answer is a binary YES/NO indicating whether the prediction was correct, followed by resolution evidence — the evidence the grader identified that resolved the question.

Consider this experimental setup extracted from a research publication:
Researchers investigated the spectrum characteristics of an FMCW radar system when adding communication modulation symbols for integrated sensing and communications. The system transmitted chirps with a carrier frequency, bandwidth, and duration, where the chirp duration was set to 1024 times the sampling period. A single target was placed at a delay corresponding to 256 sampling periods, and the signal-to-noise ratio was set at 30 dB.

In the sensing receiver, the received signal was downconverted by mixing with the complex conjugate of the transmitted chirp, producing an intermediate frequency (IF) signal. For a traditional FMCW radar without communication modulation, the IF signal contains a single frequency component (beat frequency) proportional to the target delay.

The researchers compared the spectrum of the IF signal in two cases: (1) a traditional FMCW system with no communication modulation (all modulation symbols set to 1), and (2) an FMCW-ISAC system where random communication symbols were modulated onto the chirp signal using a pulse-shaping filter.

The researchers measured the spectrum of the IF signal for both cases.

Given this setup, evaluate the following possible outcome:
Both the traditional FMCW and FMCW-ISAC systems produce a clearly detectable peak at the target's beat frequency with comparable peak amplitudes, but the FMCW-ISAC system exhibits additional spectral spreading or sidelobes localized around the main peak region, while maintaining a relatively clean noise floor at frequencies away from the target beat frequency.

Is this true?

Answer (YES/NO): NO